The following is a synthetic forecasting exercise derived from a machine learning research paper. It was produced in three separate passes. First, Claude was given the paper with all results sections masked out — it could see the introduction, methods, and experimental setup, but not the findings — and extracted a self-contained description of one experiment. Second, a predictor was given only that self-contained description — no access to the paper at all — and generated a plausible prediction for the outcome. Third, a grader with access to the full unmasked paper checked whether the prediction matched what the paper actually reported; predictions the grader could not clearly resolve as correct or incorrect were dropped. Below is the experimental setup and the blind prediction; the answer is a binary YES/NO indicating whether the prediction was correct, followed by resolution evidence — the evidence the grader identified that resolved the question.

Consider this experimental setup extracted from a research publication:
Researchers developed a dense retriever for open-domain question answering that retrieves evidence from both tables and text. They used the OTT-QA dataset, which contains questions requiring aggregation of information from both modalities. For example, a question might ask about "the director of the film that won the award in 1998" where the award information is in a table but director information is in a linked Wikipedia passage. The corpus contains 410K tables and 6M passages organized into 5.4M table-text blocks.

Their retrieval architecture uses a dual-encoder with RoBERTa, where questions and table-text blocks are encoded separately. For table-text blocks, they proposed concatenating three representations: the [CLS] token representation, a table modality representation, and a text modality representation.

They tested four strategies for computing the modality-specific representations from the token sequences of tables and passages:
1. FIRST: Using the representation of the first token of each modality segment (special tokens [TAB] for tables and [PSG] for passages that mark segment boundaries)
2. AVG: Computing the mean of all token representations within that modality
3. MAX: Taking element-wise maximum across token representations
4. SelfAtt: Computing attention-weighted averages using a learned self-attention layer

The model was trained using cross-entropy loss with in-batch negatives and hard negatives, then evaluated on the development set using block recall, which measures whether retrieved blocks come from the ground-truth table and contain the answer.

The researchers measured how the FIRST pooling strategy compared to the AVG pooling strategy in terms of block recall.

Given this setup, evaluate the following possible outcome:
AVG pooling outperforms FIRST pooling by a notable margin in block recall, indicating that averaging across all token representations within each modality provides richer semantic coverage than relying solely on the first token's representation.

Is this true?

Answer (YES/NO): NO